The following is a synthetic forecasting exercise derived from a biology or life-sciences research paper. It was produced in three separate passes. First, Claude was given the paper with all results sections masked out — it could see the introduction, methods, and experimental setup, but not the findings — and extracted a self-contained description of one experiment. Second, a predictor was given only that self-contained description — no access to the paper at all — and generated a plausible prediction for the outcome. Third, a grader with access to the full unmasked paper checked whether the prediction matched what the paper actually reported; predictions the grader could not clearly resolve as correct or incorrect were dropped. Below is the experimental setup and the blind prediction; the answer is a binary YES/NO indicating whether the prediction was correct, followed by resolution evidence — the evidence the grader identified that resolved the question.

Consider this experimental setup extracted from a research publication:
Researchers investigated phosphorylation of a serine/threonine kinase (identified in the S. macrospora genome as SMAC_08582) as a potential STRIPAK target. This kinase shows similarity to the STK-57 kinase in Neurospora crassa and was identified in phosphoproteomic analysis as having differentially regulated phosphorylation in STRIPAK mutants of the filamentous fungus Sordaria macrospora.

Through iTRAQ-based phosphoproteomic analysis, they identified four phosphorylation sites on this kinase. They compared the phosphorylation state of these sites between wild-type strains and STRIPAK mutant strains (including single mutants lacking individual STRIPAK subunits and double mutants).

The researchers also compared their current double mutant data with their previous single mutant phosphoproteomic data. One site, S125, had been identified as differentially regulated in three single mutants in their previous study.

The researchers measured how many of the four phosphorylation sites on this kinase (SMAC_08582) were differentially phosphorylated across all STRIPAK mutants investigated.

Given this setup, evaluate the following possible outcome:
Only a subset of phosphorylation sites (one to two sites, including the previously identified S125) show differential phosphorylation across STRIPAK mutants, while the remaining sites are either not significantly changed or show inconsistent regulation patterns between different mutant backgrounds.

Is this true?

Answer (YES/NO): NO